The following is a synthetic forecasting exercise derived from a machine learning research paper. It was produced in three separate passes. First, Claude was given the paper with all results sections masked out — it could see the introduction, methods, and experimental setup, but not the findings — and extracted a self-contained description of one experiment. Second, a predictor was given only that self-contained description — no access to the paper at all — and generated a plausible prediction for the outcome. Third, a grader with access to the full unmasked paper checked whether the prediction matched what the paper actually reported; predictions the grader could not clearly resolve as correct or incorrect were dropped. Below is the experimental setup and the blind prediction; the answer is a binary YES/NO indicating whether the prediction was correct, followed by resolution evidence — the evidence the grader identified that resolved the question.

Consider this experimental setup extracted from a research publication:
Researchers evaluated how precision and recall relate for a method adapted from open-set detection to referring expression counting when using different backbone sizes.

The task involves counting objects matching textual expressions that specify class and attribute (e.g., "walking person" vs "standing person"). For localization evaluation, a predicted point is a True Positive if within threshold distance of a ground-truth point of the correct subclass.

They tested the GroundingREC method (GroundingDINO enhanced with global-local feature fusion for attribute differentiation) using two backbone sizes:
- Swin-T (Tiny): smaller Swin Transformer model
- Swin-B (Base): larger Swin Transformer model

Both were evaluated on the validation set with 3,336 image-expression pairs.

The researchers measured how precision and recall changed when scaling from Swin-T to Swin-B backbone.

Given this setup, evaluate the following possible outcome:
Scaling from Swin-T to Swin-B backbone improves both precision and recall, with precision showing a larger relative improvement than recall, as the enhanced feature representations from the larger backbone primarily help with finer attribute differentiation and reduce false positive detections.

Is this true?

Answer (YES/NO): NO